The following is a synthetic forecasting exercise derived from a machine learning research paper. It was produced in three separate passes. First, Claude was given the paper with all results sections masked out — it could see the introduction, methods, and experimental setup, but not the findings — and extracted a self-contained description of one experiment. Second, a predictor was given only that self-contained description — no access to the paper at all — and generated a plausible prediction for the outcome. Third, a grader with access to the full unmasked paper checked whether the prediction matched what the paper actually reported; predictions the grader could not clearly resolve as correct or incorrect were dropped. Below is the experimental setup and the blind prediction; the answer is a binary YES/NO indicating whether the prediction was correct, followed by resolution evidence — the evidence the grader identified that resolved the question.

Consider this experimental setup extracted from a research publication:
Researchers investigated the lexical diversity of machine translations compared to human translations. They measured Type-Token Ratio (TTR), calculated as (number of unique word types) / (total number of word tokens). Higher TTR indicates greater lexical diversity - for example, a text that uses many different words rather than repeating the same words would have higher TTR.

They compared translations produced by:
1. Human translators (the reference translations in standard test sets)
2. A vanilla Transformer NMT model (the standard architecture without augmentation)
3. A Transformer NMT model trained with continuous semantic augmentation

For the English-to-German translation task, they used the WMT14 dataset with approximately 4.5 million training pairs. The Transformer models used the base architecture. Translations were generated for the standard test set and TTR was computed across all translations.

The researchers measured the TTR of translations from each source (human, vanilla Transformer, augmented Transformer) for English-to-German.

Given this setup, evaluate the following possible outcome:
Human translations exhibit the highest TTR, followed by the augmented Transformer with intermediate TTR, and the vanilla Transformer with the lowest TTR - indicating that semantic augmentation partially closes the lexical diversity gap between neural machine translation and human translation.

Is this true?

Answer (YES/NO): YES